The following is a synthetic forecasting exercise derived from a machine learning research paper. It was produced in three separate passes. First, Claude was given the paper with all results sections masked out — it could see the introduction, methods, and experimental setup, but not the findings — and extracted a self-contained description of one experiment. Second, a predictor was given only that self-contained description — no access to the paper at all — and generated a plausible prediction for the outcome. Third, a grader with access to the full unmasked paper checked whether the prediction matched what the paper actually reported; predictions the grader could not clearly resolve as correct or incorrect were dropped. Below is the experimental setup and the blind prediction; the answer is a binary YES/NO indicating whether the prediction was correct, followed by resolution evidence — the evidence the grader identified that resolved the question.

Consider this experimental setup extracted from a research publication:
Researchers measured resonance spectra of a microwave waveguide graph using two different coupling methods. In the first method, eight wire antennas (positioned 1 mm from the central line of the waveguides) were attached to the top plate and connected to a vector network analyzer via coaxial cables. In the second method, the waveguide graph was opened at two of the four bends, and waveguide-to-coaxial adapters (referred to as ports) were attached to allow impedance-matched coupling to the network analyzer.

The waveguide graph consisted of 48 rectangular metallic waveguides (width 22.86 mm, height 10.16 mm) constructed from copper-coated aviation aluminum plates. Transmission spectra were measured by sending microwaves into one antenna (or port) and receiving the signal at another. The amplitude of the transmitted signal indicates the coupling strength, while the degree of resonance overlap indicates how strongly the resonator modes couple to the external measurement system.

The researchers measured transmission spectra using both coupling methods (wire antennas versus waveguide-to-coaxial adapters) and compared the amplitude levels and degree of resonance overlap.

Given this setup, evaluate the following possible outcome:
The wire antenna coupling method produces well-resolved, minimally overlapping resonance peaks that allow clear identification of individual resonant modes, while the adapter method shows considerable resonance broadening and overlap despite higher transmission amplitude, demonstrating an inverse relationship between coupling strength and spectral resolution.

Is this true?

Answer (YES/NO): NO